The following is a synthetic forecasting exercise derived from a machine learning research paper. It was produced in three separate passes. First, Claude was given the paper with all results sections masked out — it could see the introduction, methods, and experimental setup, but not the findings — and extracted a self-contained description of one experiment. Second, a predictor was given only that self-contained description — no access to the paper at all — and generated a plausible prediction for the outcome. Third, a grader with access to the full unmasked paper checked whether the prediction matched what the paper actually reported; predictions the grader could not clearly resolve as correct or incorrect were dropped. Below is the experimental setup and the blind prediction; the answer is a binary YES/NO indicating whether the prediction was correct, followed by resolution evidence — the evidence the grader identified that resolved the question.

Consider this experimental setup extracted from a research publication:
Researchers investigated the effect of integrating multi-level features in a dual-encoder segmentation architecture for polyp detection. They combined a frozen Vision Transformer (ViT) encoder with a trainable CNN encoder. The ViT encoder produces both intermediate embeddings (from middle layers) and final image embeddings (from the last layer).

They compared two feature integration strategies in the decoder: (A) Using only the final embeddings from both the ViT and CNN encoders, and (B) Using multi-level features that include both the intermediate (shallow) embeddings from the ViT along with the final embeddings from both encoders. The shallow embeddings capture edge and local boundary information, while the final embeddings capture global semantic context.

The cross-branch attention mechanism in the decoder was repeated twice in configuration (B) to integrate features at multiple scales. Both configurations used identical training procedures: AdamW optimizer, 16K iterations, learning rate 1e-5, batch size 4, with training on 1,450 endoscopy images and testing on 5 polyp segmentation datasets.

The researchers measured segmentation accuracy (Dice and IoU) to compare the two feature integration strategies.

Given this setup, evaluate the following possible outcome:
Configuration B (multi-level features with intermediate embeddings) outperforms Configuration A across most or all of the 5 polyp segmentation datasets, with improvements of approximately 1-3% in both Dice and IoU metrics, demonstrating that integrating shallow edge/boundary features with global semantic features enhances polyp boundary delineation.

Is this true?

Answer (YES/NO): NO